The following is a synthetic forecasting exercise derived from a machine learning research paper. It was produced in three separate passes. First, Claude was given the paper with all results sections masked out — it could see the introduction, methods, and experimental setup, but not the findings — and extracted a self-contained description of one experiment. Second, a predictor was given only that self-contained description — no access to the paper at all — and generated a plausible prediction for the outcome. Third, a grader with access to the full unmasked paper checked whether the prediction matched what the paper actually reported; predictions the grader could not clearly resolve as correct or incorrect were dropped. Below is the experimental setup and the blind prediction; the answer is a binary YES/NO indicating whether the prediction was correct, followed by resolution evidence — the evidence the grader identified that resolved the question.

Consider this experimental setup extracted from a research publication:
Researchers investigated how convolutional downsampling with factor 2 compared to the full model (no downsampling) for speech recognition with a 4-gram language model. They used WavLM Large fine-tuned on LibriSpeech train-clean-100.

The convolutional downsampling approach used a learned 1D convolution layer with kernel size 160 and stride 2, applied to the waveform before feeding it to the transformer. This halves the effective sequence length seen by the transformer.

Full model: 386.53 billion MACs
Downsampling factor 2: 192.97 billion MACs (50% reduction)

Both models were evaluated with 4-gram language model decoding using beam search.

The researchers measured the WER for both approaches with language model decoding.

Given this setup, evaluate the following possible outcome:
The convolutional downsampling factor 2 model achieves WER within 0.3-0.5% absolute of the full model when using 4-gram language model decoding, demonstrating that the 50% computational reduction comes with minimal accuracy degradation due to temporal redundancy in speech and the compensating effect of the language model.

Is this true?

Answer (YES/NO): NO